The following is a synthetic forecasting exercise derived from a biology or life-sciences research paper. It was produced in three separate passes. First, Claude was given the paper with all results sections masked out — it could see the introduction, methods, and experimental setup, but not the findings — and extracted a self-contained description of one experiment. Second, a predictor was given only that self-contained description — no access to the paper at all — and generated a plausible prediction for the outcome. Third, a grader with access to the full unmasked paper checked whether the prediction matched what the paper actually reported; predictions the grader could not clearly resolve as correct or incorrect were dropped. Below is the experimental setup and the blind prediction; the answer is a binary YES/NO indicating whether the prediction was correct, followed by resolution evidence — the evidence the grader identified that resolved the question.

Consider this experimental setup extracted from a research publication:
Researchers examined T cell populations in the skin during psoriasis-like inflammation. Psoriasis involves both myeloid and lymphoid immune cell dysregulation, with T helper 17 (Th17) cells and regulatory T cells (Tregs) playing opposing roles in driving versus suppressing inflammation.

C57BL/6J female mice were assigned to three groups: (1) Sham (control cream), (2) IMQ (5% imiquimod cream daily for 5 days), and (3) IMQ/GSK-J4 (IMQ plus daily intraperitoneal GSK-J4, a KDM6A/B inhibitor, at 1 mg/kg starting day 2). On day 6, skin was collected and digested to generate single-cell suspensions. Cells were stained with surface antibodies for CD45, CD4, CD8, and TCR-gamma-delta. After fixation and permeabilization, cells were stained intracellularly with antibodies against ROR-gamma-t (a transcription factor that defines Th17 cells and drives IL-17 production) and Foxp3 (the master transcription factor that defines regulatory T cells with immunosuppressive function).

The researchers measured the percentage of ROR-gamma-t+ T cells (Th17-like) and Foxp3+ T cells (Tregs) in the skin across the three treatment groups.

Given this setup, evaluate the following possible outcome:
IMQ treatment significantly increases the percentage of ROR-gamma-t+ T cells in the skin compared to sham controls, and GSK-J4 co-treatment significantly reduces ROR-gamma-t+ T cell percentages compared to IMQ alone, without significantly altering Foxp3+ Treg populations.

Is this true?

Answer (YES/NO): NO